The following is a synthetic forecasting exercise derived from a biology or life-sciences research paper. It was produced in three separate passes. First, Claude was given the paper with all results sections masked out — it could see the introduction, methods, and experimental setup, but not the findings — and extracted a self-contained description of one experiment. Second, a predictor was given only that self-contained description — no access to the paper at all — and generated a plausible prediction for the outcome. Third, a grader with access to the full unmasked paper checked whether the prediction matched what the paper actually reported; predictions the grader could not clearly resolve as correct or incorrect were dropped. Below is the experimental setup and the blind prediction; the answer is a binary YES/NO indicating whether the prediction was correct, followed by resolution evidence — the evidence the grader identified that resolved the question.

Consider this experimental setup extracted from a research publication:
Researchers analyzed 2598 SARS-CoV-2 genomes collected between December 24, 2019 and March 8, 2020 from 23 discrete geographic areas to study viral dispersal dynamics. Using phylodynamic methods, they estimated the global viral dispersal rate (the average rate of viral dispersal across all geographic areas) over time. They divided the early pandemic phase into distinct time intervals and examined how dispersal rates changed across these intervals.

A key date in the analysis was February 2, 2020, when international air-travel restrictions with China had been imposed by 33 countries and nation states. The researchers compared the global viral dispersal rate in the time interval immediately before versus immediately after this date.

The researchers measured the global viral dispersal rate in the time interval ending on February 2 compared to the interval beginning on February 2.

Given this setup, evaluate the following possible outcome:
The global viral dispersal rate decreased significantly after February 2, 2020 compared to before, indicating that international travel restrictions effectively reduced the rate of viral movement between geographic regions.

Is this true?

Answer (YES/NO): YES